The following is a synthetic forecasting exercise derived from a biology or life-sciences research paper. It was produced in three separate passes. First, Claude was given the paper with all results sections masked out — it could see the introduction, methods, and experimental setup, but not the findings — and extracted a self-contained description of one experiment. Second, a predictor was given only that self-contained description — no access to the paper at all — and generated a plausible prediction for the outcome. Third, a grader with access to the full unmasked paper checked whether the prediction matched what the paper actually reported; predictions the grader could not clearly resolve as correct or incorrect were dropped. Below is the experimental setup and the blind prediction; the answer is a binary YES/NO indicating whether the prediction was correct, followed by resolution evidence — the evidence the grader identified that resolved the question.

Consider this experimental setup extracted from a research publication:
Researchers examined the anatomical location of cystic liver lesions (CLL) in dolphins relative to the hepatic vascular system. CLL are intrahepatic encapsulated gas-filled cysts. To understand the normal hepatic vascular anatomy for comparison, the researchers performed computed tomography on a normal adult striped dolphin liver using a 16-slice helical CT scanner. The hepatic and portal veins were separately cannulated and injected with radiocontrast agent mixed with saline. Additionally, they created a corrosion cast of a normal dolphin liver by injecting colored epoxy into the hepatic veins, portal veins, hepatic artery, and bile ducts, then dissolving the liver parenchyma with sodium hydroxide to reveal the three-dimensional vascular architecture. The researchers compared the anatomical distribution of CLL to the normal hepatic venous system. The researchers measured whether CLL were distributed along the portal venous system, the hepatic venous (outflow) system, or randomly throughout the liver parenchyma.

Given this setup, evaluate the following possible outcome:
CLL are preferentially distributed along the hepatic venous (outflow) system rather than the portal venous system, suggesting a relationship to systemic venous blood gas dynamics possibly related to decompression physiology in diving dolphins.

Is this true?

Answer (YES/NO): YES